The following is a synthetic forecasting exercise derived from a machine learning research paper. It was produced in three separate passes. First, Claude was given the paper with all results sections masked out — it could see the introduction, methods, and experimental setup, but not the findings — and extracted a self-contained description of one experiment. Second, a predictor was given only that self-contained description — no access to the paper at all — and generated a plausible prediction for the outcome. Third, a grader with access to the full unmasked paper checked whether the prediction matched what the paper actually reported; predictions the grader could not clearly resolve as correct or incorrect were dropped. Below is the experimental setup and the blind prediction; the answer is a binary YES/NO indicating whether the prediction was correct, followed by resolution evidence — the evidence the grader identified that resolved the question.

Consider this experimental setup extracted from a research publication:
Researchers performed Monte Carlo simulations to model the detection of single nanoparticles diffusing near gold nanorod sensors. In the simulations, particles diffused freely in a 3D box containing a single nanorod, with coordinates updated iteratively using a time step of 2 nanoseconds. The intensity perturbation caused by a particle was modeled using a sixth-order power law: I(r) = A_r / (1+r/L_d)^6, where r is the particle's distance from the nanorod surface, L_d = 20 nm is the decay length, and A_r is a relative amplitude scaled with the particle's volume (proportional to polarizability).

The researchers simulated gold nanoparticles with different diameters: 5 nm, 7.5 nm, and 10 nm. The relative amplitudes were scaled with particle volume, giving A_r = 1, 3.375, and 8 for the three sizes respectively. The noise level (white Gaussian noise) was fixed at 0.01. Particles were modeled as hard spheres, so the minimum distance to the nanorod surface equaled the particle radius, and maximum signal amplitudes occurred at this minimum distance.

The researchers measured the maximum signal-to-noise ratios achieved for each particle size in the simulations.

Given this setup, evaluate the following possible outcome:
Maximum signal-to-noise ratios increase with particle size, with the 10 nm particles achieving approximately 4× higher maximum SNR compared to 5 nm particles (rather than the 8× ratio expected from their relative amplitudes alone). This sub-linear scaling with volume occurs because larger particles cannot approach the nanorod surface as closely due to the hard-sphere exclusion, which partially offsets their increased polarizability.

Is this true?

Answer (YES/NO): YES